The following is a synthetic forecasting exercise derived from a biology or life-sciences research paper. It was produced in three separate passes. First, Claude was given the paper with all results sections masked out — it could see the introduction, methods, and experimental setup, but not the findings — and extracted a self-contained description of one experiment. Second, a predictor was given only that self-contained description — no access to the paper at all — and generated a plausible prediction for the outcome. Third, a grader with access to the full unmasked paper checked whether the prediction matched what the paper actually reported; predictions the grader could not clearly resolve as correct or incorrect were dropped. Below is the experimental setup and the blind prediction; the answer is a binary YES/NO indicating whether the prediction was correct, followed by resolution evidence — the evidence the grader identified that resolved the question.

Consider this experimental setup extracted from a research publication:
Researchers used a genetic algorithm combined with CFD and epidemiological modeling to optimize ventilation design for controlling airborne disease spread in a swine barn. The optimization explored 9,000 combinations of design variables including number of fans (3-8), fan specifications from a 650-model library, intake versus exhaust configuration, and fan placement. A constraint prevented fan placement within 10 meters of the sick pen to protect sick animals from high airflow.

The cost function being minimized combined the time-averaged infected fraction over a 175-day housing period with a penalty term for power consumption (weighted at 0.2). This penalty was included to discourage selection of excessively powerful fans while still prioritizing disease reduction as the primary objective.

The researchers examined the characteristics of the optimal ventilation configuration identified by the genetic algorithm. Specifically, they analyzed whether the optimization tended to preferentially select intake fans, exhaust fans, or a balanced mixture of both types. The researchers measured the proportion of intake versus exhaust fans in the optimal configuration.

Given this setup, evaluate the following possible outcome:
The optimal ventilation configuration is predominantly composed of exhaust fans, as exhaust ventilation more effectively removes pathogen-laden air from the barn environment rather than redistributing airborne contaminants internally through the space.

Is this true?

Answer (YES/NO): NO